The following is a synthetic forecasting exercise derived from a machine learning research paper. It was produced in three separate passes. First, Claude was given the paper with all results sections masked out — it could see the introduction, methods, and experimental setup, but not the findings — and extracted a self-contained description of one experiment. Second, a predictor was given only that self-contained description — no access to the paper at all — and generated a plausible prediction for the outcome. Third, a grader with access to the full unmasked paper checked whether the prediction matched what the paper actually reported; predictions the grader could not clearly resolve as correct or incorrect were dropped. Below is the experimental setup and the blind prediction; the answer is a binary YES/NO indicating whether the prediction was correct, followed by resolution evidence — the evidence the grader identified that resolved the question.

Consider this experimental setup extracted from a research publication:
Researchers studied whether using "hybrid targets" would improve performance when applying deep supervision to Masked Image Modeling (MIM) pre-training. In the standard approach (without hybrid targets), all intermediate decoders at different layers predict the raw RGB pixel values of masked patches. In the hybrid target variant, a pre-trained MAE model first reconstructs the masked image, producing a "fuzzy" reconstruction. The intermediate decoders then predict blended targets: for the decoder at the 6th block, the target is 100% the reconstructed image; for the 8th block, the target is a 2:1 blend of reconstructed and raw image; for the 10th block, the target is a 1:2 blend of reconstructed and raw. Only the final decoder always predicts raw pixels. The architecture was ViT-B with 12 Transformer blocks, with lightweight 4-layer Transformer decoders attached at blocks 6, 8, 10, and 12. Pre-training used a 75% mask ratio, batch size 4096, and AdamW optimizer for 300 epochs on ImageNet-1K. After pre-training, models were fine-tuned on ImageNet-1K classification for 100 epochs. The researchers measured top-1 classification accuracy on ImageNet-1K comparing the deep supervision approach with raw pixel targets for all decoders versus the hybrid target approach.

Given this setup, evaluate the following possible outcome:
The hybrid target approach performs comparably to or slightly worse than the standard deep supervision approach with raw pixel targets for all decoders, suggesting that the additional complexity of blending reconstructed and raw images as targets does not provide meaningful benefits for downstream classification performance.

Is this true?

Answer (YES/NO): NO